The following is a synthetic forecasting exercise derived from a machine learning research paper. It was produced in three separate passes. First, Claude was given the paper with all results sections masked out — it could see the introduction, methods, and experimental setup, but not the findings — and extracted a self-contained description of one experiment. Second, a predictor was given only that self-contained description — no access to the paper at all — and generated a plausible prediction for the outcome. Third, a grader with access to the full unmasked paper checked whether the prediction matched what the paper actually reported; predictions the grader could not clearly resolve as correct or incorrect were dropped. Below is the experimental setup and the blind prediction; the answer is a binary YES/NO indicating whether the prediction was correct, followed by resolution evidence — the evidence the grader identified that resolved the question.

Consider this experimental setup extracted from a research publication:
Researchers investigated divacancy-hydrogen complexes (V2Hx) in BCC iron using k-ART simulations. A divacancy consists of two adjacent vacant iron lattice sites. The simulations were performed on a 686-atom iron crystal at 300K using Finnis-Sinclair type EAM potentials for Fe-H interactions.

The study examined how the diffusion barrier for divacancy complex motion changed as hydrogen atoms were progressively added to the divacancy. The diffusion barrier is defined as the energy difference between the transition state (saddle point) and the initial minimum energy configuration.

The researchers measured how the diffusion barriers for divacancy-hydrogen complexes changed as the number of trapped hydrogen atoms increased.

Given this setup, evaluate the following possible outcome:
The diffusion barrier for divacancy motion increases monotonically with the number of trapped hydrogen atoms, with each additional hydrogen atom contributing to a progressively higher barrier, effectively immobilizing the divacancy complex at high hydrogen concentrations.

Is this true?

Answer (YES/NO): NO